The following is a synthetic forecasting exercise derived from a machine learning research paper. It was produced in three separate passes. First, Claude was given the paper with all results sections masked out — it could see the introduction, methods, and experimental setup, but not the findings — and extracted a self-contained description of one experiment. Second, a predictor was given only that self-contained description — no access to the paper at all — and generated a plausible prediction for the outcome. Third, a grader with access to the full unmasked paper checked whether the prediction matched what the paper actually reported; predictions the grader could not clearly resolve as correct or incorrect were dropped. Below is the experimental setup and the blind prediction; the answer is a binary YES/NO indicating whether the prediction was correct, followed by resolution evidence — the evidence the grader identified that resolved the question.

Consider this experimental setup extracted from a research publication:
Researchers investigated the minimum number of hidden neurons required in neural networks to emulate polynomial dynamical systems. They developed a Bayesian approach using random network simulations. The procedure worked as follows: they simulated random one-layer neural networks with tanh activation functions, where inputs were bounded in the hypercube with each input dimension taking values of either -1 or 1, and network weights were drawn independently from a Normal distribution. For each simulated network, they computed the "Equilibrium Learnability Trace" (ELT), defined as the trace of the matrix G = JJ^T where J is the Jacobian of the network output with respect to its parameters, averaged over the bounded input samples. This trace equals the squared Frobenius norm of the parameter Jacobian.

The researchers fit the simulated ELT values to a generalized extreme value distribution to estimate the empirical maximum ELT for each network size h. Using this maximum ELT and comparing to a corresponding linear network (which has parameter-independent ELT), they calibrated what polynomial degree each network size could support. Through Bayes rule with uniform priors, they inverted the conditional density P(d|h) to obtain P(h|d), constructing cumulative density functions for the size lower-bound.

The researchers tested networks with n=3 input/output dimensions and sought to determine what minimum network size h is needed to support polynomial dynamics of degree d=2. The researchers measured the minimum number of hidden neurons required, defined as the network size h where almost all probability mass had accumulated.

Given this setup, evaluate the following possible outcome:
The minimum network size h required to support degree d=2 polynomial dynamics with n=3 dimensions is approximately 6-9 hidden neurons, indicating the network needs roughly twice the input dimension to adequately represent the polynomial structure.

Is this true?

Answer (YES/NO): YES